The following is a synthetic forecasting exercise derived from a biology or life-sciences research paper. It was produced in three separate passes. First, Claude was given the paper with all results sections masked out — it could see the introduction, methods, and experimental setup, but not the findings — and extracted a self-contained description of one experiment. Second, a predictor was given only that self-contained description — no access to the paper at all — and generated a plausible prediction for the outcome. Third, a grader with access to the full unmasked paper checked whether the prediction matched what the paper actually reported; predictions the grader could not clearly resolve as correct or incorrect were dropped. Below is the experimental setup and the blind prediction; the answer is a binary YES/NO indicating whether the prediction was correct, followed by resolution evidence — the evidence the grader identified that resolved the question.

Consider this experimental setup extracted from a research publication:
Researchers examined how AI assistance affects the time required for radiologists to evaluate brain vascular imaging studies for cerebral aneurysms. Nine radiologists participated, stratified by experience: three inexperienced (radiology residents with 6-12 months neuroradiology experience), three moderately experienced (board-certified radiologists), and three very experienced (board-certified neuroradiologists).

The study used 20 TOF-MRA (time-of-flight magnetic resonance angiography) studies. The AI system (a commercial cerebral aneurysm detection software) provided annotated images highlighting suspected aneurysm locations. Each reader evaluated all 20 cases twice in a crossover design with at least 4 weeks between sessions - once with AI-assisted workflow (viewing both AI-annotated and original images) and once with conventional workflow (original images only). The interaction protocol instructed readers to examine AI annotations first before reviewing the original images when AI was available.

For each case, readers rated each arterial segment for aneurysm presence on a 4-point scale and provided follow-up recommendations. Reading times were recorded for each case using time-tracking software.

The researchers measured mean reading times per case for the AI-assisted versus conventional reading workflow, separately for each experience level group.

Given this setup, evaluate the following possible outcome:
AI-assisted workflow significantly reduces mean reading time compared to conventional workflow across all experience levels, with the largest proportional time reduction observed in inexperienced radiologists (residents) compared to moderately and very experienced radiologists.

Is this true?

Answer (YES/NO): YES